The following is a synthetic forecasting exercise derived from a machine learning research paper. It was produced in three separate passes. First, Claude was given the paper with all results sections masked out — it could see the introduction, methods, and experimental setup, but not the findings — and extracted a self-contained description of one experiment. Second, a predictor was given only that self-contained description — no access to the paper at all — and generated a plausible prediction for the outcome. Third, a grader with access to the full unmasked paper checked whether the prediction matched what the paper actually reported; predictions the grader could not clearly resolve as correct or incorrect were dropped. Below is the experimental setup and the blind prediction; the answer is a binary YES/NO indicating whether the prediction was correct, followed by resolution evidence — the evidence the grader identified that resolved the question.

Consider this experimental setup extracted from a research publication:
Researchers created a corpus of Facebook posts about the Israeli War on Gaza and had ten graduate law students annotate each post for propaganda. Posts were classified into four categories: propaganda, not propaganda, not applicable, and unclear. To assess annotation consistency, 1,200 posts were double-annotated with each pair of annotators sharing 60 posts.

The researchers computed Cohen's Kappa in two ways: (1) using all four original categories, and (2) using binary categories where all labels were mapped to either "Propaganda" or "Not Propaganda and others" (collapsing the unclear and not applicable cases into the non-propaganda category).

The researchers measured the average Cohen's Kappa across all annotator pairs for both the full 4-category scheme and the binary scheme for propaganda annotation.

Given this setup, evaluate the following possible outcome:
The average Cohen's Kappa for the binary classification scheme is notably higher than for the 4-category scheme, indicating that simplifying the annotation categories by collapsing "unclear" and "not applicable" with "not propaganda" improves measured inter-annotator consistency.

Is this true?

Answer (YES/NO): YES